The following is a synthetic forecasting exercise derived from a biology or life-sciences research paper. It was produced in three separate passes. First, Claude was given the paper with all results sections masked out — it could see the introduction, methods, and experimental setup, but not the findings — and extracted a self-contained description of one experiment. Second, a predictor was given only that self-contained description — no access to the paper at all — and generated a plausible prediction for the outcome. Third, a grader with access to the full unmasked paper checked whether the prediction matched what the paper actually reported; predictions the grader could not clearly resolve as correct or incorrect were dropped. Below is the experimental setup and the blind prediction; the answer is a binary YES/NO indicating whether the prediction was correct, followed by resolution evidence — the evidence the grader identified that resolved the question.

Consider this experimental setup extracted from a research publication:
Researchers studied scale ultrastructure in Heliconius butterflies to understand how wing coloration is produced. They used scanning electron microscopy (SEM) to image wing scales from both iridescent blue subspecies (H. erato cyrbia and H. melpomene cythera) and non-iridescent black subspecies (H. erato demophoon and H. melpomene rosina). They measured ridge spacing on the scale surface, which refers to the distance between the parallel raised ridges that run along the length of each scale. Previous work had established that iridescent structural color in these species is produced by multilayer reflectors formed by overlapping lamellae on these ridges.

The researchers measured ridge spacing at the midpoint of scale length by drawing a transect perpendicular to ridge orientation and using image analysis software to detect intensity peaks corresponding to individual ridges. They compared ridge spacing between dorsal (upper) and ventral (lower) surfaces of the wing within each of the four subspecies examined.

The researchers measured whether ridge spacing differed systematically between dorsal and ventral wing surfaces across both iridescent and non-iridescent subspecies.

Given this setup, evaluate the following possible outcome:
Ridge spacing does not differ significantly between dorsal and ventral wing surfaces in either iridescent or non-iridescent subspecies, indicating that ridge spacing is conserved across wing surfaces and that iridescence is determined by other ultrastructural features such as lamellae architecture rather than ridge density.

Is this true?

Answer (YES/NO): NO